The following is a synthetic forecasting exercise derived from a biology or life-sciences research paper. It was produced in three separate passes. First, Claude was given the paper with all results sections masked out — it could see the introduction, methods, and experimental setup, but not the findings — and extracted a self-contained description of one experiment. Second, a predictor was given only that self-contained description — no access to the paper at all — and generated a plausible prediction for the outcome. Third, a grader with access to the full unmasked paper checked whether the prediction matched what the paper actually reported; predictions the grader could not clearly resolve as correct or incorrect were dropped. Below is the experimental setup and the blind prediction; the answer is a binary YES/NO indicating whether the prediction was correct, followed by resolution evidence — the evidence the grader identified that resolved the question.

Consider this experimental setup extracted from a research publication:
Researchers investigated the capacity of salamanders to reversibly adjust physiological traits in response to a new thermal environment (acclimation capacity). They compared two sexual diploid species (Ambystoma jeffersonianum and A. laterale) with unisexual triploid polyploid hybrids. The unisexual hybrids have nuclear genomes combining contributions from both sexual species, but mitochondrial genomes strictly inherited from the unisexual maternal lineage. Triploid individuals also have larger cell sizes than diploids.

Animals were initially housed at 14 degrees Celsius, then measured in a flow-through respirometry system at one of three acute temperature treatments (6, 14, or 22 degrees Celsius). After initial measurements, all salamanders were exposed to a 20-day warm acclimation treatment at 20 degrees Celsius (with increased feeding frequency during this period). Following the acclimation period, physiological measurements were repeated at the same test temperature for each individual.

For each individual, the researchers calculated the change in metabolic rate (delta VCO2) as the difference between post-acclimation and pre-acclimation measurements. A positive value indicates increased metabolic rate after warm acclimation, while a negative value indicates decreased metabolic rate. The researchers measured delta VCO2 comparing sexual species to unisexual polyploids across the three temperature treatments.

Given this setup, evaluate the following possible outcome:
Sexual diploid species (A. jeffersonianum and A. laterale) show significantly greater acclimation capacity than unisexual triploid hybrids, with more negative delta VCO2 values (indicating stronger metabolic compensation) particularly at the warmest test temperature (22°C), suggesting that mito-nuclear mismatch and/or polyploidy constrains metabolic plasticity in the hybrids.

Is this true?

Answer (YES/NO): NO